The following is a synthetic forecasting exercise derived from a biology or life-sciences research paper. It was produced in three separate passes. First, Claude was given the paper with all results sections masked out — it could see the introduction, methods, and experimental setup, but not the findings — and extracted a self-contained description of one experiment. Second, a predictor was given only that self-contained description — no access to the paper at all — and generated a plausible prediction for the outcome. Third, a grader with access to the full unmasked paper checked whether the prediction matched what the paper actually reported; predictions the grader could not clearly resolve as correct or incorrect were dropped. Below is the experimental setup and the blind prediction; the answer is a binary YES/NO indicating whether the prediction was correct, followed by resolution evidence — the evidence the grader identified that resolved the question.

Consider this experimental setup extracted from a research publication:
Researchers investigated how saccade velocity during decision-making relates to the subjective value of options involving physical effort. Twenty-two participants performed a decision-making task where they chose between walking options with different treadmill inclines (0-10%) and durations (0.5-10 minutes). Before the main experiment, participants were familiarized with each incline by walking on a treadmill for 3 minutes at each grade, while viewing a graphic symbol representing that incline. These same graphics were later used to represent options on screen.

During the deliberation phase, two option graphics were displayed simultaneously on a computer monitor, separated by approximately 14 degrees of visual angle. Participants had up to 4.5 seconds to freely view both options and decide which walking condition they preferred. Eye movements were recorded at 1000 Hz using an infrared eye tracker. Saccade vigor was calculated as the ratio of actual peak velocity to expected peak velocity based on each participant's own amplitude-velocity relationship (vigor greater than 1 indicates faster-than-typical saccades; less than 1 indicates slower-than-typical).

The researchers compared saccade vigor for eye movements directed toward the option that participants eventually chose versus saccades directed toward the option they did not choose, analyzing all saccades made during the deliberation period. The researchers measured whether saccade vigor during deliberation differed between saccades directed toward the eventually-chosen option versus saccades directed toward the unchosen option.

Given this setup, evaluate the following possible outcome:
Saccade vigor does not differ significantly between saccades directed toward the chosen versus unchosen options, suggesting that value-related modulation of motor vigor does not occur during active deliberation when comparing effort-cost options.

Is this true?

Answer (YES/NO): NO